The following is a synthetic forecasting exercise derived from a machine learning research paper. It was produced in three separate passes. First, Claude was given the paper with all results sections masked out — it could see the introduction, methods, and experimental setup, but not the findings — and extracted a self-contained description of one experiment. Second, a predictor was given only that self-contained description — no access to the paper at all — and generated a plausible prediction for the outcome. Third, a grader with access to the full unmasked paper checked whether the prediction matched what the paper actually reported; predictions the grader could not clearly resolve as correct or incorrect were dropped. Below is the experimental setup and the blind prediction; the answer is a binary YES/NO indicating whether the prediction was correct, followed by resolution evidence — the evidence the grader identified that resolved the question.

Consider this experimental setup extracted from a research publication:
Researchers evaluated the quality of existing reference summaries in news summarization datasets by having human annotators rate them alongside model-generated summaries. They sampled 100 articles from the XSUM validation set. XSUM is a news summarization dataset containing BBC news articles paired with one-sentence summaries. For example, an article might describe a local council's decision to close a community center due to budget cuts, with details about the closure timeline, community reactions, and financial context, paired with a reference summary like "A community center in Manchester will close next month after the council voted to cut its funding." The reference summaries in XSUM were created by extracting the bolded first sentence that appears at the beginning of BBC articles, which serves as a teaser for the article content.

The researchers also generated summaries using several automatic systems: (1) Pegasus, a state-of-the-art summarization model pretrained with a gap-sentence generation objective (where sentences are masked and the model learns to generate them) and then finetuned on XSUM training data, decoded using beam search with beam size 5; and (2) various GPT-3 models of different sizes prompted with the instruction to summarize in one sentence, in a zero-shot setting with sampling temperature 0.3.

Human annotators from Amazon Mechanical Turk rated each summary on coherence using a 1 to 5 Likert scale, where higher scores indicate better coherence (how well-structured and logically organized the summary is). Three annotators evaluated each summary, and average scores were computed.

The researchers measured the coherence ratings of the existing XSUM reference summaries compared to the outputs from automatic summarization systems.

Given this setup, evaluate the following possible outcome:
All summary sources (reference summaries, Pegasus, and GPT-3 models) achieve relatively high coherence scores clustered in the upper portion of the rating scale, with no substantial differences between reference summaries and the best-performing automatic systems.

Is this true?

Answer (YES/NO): NO